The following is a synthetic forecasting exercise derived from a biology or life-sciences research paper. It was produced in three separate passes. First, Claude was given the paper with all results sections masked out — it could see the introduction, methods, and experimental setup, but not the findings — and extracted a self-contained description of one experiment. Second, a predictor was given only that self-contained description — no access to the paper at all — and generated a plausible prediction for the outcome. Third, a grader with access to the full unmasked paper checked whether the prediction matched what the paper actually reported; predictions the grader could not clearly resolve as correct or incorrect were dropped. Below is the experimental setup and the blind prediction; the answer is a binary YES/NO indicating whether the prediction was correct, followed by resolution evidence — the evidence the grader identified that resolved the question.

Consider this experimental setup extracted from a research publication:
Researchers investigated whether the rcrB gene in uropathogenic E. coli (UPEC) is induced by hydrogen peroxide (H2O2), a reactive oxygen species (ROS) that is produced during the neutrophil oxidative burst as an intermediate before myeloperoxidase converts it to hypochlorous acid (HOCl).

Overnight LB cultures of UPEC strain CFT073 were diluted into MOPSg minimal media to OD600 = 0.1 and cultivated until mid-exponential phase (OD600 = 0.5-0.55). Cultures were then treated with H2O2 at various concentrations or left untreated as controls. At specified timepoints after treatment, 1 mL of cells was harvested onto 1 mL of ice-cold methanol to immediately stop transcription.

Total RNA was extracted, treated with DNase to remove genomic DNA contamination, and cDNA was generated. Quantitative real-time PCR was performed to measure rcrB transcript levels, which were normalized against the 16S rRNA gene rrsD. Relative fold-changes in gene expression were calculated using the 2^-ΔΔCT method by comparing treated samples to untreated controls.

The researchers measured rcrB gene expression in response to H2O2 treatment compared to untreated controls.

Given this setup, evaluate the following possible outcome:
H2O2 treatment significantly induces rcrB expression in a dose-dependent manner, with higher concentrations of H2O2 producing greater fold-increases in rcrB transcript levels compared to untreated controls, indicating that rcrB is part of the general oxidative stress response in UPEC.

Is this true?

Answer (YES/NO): NO